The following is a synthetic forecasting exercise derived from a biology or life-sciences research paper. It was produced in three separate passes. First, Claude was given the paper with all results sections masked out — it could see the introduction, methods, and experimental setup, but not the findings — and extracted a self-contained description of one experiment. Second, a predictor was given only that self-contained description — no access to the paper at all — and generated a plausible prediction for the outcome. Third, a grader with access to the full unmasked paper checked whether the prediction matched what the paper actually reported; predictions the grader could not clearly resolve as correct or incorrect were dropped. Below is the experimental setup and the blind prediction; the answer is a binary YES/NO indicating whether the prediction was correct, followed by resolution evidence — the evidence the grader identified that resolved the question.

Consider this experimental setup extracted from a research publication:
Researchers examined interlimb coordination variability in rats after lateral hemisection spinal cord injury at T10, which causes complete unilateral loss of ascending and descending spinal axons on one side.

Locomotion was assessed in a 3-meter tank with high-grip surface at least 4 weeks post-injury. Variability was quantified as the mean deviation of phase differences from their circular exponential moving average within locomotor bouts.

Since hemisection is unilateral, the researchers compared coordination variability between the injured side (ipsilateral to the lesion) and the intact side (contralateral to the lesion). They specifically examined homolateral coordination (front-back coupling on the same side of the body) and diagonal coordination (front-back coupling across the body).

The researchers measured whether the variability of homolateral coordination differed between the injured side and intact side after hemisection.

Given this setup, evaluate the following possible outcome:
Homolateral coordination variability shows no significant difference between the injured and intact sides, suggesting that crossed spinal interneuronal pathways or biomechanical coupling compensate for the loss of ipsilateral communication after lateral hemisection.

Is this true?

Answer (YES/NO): NO